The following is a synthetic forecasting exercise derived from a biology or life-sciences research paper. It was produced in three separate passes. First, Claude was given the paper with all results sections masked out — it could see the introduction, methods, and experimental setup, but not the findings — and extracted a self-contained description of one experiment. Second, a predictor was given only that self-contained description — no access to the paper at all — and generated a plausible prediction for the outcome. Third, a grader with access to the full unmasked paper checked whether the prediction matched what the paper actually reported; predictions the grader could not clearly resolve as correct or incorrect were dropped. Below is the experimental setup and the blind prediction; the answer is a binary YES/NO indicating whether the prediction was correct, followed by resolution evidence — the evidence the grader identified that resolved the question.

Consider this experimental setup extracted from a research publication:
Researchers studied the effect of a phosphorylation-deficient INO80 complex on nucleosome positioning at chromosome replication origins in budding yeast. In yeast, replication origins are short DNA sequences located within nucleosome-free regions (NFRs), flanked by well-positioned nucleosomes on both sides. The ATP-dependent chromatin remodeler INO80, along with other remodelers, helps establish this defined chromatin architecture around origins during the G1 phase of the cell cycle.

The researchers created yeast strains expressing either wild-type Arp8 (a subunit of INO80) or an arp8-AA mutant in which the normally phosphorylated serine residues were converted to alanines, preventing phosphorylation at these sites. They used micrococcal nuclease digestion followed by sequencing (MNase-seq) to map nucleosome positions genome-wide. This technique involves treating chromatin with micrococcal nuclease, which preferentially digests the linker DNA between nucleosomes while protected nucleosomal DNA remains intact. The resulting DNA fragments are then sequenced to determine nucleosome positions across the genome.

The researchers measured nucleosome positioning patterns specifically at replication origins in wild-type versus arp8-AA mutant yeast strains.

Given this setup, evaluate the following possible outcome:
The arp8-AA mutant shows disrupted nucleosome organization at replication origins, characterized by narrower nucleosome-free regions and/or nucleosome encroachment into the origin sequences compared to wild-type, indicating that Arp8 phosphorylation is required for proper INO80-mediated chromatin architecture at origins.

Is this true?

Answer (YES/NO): NO